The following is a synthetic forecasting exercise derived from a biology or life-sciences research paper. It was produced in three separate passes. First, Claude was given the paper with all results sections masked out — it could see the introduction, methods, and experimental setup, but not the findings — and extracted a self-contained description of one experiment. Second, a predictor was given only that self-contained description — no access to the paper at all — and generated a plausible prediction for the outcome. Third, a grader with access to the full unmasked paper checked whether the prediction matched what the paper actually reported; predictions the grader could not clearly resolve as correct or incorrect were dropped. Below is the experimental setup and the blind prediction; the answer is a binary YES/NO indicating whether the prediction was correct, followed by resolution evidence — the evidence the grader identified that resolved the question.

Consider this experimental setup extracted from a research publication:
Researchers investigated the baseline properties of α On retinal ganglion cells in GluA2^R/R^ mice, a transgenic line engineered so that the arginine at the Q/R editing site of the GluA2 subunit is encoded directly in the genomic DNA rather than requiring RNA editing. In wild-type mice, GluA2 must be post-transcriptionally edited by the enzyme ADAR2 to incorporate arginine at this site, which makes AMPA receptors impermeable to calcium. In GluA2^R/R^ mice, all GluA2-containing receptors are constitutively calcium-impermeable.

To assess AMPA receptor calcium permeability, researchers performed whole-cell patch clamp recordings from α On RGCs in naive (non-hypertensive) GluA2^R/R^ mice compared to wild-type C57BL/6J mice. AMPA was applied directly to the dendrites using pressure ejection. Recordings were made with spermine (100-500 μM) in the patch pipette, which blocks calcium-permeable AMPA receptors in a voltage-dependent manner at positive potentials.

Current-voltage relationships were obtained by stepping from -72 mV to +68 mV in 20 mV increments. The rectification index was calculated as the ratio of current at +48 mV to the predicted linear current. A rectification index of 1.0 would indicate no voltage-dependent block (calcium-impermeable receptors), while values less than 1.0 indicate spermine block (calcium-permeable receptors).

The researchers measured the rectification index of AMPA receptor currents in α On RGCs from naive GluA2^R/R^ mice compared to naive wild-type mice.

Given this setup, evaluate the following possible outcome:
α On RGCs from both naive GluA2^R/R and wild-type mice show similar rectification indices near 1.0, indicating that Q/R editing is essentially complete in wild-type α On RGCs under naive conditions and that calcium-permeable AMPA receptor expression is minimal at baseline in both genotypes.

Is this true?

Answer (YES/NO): NO